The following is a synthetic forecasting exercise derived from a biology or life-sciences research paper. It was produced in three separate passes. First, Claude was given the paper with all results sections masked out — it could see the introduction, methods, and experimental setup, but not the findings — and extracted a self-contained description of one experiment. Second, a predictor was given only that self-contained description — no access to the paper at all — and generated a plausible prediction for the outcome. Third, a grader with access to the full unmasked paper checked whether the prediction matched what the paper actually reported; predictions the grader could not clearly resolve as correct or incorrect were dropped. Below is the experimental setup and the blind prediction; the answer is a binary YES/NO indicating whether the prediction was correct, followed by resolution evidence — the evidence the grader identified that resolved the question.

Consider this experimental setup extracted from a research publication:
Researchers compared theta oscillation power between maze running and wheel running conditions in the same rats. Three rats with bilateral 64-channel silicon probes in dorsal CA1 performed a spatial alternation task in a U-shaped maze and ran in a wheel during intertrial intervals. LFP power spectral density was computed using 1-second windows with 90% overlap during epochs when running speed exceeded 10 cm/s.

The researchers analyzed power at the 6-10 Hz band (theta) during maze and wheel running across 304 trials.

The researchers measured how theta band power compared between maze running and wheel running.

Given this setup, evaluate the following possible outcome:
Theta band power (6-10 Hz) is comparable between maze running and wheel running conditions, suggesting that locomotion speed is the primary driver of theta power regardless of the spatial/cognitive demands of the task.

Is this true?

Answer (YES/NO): NO